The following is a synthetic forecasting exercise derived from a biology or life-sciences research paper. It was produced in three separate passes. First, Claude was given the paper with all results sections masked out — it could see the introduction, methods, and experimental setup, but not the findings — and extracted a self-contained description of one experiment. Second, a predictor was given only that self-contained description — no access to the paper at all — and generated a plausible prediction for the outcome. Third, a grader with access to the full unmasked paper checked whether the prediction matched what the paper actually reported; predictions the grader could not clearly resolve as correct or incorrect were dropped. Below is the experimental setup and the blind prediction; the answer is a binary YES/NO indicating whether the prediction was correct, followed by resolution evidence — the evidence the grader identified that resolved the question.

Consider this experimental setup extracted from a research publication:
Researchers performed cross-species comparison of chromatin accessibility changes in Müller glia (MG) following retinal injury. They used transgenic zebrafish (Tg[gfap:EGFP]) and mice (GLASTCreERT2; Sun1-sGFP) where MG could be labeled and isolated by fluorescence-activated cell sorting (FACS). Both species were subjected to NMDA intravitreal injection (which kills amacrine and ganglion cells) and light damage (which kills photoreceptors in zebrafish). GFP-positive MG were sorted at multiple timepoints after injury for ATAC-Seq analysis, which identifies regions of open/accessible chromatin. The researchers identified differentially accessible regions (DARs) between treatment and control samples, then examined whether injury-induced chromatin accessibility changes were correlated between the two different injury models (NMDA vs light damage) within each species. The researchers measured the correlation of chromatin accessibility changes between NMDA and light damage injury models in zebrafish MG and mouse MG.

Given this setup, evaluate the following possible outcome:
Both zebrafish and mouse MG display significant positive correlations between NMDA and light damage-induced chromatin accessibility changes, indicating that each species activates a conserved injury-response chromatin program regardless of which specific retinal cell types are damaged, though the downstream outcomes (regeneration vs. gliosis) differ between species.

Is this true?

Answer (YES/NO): YES